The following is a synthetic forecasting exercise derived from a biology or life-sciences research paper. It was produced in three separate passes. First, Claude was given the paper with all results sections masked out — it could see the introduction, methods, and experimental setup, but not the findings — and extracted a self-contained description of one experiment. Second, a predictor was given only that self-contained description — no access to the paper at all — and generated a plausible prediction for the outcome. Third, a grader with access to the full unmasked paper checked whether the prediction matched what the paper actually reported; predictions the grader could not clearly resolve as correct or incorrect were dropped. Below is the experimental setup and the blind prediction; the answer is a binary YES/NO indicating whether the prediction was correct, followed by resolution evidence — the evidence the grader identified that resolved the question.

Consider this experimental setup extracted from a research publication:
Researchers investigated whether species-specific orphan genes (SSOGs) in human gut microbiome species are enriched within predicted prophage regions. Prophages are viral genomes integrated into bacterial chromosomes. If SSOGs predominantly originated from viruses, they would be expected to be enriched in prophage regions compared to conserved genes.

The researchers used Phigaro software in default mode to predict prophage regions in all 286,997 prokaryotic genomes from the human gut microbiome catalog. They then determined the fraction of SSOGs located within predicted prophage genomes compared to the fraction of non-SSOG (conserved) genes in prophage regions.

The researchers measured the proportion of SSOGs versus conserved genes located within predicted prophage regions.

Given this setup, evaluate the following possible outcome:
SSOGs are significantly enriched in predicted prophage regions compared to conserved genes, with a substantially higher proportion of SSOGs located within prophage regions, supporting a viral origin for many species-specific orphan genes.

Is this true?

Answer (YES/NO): NO